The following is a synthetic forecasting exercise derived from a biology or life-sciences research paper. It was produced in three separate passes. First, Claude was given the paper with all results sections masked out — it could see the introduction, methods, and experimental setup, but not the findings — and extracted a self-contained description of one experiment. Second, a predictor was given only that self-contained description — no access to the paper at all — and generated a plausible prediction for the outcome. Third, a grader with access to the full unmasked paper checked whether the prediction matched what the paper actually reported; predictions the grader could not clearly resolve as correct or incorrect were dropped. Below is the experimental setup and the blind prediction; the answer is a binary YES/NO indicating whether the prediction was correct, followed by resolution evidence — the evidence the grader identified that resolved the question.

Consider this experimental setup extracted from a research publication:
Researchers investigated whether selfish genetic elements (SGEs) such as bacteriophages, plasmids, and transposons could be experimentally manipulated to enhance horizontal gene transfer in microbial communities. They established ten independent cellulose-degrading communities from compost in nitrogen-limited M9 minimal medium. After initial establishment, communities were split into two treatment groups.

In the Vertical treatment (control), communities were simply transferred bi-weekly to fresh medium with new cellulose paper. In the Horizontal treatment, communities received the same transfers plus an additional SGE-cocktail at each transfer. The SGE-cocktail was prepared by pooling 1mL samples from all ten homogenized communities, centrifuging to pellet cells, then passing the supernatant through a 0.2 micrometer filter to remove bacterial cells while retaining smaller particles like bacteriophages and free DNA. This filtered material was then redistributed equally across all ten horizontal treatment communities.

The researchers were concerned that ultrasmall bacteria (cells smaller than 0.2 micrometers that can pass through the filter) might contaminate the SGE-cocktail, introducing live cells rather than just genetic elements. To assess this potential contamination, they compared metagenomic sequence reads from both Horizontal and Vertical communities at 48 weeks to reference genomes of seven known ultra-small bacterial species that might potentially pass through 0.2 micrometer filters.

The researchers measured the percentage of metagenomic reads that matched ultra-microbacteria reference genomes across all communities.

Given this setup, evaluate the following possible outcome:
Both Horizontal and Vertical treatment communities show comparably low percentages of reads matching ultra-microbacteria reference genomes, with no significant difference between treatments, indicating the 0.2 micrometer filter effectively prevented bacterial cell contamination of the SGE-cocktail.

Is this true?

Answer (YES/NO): YES